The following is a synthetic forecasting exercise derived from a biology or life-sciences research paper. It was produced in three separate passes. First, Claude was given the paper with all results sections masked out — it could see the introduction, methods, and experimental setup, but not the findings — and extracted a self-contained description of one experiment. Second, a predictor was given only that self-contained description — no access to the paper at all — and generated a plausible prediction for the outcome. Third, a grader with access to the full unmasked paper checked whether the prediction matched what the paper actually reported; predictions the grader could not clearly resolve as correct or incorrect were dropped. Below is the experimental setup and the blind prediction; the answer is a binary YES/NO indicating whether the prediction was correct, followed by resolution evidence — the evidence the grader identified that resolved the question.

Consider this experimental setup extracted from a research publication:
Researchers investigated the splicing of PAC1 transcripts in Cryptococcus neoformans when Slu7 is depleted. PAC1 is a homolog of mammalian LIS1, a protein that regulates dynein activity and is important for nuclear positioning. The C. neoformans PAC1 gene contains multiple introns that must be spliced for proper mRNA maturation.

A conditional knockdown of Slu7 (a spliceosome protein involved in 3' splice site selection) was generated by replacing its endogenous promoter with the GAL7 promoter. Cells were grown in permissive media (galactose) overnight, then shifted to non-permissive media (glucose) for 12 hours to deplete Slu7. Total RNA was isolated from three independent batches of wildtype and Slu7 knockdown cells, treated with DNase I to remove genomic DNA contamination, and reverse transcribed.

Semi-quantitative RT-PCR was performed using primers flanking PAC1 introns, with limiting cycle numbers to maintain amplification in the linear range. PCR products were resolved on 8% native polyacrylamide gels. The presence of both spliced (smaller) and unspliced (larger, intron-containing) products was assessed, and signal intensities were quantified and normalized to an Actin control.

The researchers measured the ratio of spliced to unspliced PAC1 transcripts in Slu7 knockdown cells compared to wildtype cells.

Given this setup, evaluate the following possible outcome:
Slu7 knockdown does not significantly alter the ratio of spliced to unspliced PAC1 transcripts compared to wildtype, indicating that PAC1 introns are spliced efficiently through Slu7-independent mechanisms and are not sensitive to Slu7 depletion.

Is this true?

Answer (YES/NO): NO